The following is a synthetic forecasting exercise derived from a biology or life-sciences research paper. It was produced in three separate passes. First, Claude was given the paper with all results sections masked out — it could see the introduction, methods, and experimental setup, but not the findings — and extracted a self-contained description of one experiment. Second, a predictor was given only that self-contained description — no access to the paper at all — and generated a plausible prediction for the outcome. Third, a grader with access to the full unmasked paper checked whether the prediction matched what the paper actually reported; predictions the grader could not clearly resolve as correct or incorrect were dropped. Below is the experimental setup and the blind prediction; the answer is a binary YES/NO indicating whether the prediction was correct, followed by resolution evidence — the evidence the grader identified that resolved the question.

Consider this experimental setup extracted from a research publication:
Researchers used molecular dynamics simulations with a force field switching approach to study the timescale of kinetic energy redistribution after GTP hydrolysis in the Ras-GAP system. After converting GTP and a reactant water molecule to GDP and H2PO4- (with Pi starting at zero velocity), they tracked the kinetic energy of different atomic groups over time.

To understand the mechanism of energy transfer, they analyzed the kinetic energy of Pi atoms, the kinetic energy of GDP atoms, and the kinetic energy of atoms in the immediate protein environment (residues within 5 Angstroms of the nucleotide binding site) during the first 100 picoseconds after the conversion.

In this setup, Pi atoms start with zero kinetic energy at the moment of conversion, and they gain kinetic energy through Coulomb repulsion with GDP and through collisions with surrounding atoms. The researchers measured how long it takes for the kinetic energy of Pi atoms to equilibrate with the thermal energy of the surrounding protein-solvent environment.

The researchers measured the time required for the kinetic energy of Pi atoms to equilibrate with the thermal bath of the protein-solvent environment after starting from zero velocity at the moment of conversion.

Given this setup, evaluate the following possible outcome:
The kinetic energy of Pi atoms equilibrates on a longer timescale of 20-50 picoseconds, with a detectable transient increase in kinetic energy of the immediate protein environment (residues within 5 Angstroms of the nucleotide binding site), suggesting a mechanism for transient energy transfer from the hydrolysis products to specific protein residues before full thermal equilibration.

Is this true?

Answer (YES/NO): NO